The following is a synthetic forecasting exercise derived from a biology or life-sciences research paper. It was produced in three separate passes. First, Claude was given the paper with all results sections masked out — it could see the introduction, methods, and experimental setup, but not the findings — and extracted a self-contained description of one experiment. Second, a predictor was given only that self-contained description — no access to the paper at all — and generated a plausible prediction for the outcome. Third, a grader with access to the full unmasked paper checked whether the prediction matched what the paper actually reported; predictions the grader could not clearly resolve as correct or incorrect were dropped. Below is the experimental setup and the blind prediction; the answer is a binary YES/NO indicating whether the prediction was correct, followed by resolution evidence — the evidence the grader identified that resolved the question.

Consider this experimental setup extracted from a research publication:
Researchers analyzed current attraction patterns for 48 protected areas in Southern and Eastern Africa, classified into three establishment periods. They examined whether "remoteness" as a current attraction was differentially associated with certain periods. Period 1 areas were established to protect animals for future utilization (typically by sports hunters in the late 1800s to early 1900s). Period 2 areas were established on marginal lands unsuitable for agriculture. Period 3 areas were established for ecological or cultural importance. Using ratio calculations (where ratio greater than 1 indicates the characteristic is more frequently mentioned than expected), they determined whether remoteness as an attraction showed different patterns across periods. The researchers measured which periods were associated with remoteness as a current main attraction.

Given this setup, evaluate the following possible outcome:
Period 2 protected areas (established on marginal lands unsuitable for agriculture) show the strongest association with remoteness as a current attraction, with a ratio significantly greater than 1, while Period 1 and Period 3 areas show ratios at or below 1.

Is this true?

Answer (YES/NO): NO